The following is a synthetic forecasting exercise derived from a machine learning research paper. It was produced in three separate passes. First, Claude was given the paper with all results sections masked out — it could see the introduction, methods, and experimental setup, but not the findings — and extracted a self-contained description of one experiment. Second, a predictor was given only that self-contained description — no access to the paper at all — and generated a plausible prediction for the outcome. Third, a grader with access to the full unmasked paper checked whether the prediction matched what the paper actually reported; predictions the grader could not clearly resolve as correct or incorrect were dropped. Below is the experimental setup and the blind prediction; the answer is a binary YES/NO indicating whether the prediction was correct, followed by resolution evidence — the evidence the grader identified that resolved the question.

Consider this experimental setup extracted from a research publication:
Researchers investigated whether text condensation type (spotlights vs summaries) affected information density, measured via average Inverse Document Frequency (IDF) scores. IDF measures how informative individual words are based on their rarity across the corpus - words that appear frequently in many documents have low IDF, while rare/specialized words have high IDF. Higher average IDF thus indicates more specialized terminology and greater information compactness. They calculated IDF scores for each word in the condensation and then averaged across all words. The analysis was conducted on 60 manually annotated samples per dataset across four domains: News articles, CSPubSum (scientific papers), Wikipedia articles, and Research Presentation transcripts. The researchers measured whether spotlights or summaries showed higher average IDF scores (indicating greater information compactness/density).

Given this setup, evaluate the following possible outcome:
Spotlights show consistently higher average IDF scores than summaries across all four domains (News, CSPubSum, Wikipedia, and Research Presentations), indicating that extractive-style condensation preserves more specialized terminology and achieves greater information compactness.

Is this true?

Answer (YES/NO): NO